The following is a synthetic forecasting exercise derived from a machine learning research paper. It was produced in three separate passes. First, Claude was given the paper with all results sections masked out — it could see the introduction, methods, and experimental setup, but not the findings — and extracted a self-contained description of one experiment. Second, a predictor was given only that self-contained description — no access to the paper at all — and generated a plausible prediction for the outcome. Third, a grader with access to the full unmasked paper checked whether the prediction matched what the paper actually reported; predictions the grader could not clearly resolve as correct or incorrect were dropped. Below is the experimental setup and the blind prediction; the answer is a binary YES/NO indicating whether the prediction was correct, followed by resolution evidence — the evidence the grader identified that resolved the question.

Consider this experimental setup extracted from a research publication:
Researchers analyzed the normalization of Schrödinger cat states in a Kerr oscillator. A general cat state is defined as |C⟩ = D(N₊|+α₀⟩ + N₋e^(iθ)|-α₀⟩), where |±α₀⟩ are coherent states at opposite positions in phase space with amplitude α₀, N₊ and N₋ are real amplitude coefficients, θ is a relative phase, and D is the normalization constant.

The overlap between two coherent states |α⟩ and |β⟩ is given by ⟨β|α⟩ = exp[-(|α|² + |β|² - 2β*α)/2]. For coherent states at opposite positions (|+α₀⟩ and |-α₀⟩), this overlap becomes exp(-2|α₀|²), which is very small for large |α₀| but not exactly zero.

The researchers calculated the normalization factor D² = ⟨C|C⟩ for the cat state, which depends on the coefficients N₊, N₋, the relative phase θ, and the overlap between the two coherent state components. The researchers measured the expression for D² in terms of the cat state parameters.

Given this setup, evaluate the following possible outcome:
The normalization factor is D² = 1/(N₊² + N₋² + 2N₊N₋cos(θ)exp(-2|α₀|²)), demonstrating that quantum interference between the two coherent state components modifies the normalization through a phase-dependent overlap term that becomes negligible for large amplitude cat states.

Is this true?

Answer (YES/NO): NO